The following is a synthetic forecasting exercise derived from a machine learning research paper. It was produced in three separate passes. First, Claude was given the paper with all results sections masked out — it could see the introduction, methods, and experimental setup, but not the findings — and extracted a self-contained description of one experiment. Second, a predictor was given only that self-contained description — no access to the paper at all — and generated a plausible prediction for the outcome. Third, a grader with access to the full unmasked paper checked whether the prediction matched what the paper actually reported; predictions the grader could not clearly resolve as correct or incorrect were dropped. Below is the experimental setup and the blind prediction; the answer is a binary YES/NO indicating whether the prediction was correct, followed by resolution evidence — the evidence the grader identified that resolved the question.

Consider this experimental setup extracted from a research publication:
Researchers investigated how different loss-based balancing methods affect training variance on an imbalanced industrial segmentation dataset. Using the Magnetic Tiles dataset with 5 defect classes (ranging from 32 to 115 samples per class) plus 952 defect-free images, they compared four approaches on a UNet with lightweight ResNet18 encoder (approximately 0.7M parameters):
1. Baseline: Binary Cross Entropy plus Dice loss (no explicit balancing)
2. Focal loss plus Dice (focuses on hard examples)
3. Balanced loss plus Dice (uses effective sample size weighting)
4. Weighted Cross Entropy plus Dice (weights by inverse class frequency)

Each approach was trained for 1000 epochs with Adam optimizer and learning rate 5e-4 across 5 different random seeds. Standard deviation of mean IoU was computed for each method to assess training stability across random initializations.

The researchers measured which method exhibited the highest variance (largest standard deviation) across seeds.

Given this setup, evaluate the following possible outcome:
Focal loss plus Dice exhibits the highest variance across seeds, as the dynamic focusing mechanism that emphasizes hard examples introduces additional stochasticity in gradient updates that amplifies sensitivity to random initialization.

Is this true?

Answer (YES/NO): YES